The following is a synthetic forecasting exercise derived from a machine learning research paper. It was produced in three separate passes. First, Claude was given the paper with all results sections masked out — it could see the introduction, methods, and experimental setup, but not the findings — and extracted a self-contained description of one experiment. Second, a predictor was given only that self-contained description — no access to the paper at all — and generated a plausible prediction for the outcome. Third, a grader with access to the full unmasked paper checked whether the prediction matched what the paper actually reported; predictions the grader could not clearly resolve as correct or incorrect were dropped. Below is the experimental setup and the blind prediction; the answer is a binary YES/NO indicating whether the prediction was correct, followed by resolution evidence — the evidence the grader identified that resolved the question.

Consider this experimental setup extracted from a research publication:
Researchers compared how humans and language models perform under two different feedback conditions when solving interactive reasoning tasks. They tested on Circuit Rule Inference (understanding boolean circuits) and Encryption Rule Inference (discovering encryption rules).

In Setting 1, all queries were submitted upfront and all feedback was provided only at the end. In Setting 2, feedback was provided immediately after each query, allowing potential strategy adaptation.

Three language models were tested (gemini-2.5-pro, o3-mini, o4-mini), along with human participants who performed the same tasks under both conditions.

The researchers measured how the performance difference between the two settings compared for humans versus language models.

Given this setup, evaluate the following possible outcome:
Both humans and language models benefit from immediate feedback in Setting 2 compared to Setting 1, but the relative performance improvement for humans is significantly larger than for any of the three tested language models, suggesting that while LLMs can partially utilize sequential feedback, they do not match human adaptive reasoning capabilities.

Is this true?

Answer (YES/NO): NO